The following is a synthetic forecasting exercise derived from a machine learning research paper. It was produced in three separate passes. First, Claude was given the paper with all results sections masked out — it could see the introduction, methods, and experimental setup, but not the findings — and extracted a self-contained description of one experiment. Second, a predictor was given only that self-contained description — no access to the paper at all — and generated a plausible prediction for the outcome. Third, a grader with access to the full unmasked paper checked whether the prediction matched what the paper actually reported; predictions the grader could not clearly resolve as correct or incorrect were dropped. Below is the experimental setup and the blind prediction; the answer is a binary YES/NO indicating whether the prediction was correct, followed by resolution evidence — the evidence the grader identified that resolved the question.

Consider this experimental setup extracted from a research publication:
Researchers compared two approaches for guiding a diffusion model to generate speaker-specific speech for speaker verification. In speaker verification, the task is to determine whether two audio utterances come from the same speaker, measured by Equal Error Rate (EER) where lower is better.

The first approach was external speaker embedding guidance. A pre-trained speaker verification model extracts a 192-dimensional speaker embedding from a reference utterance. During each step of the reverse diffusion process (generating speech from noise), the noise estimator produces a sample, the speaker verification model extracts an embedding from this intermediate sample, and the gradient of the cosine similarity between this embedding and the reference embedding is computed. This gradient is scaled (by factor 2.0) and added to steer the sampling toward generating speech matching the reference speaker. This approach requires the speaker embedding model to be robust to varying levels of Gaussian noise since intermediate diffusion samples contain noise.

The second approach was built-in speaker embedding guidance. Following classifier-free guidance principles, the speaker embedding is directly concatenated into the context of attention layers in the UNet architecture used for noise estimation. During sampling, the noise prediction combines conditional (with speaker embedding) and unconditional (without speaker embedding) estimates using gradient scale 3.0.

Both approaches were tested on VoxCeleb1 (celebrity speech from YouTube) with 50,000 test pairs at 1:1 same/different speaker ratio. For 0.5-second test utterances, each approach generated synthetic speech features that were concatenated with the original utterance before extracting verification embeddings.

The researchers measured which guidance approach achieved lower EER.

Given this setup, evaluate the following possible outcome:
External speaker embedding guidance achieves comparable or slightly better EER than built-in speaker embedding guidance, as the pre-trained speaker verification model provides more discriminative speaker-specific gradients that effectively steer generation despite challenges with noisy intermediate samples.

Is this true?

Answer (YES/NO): NO